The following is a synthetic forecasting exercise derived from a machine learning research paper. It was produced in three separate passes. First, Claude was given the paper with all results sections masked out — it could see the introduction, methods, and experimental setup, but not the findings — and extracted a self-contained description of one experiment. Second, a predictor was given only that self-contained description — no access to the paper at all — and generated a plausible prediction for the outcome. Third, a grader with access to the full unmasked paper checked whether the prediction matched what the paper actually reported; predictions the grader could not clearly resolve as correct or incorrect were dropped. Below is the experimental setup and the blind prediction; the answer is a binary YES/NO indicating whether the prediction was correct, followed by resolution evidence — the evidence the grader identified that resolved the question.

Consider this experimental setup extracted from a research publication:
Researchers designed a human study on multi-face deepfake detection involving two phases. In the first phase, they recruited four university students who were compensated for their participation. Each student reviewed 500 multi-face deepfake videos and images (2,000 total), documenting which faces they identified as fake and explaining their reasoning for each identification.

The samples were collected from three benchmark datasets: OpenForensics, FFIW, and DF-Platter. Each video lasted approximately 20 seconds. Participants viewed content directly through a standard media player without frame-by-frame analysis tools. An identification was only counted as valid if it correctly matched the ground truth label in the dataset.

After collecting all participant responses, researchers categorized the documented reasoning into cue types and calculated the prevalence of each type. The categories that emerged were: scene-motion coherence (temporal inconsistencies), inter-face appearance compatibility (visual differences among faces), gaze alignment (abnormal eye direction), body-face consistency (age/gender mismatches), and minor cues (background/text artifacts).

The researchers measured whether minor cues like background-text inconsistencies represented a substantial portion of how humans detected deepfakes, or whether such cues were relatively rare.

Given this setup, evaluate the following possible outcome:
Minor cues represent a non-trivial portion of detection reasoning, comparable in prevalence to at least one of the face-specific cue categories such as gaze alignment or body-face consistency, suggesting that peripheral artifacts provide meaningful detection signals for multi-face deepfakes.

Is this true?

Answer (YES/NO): NO